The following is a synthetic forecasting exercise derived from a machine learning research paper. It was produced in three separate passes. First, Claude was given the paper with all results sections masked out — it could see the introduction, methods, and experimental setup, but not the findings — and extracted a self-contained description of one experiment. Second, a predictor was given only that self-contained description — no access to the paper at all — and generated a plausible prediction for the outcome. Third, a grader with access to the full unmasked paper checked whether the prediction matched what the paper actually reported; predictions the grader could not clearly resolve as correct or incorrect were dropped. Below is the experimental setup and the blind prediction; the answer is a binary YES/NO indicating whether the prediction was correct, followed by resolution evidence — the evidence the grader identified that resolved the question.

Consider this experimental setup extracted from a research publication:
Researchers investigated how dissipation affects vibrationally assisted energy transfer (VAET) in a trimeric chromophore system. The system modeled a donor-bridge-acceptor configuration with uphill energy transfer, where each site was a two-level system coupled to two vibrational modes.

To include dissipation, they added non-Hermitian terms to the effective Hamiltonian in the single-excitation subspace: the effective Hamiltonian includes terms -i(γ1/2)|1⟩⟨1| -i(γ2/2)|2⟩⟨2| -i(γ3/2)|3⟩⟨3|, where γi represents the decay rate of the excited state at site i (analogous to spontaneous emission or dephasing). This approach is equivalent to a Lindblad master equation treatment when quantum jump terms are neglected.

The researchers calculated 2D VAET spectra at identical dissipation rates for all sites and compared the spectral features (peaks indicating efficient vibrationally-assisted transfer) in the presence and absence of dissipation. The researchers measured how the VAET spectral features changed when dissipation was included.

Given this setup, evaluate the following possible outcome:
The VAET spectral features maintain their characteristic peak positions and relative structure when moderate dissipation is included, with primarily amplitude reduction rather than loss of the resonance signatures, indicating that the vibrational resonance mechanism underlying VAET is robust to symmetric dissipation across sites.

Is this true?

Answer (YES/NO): NO